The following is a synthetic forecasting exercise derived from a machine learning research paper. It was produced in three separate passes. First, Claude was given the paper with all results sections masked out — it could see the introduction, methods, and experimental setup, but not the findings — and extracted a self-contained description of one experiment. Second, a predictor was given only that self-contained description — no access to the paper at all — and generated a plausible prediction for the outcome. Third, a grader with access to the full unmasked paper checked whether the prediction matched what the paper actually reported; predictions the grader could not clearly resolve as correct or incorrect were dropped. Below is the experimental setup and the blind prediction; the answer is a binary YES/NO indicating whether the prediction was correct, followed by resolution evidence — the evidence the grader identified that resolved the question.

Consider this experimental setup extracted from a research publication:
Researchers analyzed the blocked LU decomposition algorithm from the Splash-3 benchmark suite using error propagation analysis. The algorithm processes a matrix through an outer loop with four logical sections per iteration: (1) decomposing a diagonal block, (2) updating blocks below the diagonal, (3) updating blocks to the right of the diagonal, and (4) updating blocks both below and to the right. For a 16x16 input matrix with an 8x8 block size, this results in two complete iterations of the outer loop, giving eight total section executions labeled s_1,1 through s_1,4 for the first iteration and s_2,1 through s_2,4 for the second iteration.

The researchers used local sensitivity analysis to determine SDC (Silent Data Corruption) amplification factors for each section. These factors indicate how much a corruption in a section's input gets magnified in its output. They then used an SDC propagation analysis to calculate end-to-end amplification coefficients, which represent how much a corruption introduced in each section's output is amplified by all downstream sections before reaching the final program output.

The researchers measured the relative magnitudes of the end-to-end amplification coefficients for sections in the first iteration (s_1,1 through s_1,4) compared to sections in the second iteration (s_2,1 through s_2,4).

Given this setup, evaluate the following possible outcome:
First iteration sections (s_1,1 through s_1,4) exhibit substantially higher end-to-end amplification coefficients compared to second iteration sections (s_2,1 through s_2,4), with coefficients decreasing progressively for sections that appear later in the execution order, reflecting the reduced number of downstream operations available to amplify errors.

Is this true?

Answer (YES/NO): YES